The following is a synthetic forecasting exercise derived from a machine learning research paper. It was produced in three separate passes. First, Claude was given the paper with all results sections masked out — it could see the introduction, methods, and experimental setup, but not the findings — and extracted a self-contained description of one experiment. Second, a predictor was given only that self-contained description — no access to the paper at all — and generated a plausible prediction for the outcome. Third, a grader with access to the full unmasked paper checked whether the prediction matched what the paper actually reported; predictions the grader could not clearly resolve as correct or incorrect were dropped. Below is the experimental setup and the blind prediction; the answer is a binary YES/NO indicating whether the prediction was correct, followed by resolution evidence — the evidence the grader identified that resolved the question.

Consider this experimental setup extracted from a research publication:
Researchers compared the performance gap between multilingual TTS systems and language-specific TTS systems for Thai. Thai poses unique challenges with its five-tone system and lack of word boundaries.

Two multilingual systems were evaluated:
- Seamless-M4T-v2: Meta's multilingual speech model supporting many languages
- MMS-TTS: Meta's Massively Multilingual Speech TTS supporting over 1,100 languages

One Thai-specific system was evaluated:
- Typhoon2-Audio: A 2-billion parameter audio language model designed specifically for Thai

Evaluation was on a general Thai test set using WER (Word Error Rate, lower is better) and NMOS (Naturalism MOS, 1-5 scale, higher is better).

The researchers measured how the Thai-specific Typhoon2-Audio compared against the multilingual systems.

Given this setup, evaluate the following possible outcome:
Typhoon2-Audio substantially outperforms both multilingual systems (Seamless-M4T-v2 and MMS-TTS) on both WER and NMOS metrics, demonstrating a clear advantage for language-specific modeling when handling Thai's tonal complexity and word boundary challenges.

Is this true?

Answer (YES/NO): YES